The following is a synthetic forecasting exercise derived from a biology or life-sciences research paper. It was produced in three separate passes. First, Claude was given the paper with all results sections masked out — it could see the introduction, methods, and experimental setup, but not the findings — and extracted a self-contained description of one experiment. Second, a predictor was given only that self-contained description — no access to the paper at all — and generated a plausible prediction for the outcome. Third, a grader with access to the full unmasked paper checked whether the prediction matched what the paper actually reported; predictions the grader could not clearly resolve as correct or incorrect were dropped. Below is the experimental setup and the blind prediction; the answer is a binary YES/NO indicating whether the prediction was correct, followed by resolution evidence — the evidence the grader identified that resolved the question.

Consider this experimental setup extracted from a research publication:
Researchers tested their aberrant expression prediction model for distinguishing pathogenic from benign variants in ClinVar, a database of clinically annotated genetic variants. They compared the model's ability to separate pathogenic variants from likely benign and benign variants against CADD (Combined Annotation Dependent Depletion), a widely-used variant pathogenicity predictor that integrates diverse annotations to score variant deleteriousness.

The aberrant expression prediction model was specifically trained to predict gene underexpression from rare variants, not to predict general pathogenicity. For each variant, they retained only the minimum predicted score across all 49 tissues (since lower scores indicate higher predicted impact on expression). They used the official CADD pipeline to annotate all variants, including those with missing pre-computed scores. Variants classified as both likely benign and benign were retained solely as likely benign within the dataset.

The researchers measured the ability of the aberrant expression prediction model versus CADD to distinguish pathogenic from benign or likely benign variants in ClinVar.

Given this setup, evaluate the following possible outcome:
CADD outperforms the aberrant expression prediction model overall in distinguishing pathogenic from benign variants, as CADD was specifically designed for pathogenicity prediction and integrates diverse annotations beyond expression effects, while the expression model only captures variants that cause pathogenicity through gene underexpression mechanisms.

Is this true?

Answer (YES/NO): NO